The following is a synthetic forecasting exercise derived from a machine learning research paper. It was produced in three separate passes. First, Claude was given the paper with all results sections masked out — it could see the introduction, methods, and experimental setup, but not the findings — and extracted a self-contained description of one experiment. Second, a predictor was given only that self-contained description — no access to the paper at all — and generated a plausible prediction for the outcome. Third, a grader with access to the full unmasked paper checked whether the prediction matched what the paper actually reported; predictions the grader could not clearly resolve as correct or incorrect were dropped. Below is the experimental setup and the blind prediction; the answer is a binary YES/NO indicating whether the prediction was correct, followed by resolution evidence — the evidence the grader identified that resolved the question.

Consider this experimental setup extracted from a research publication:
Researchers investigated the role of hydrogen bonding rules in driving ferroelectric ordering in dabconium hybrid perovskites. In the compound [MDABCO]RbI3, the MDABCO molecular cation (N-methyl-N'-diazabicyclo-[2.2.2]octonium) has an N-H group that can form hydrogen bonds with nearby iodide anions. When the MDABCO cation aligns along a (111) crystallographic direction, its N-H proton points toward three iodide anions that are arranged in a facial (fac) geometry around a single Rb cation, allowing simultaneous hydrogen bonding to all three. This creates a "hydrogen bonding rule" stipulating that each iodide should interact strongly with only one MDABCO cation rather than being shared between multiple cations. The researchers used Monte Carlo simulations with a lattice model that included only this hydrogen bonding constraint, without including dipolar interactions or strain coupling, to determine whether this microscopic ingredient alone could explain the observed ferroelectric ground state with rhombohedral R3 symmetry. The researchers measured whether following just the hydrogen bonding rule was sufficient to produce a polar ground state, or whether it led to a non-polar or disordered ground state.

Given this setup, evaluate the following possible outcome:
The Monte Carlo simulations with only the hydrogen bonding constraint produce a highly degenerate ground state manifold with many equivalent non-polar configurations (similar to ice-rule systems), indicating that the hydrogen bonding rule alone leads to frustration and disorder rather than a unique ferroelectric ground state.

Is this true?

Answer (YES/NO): YES